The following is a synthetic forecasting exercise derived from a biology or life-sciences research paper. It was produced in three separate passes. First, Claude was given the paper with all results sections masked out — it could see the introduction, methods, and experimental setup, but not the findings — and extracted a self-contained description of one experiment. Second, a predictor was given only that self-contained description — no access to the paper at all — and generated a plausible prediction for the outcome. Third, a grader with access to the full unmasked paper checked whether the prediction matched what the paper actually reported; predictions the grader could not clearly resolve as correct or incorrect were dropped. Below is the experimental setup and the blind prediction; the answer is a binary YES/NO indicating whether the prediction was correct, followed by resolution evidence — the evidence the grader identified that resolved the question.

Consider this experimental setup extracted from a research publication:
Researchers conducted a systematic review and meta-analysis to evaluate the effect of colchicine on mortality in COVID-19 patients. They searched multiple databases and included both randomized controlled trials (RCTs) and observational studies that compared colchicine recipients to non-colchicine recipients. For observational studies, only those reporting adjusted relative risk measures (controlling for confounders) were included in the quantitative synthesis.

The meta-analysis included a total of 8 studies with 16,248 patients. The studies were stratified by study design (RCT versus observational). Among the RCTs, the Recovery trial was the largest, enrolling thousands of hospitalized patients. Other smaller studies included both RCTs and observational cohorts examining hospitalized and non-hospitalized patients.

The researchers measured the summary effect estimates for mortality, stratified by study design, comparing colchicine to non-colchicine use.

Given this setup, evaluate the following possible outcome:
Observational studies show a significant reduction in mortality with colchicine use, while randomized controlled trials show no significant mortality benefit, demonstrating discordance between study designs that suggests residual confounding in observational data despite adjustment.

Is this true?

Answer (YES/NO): NO